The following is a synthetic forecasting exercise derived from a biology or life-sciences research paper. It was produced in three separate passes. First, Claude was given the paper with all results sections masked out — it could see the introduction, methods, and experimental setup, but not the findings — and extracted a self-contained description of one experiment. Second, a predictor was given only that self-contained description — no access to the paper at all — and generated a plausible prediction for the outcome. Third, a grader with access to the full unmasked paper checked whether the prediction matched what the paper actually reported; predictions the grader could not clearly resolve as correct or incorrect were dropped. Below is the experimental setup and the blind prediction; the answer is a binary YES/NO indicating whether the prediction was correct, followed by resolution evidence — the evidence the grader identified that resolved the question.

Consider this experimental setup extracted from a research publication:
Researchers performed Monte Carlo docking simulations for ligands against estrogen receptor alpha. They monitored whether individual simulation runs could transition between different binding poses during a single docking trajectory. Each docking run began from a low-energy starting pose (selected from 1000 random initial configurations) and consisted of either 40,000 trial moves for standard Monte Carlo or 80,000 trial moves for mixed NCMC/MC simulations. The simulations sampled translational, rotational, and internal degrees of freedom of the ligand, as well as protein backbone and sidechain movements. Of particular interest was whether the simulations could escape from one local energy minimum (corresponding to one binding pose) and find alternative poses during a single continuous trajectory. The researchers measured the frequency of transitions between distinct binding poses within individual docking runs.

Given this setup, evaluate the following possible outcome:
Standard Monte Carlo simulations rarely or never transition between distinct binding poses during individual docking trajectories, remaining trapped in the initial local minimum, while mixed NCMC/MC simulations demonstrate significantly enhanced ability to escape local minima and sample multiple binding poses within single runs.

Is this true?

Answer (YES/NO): NO